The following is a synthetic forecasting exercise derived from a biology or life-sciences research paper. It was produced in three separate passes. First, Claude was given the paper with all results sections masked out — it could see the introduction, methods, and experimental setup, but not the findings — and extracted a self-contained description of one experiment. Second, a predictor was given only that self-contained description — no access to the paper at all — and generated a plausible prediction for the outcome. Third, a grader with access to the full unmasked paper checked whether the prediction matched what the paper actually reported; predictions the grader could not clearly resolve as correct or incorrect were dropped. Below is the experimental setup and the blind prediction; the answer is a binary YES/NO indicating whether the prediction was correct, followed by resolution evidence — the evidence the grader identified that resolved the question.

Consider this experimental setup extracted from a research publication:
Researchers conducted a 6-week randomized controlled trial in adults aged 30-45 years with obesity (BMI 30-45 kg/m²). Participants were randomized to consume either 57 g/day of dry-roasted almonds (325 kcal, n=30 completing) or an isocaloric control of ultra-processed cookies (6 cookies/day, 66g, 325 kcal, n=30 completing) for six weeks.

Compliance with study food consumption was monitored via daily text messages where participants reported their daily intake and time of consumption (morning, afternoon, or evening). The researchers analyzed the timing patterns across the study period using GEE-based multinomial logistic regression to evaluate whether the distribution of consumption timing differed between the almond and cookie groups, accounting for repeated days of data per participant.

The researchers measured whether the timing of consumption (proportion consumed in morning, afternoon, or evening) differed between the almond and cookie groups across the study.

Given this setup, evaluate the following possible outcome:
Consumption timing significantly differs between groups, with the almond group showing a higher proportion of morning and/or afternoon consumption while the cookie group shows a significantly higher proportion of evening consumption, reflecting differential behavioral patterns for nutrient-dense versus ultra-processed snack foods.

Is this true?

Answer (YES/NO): NO